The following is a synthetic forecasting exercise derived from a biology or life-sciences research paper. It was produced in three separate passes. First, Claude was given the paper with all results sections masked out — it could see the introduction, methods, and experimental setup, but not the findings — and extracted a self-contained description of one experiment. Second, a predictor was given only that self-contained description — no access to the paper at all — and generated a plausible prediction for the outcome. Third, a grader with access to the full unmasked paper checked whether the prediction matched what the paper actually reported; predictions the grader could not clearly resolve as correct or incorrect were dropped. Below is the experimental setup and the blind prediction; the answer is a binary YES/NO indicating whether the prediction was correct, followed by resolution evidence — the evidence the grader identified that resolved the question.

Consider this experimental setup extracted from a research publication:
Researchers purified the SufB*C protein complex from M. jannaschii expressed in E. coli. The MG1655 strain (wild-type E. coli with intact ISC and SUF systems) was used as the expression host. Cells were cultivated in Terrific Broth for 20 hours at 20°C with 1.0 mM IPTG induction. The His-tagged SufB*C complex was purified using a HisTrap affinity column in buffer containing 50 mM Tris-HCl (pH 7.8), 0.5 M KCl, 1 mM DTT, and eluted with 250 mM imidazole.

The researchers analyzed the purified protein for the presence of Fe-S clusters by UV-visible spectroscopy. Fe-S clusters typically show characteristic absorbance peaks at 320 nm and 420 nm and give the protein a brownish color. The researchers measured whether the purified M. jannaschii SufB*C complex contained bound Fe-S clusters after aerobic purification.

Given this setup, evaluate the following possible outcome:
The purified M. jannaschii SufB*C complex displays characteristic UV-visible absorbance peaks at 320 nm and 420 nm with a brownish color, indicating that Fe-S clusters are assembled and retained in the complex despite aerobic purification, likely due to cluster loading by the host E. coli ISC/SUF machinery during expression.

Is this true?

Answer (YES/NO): NO